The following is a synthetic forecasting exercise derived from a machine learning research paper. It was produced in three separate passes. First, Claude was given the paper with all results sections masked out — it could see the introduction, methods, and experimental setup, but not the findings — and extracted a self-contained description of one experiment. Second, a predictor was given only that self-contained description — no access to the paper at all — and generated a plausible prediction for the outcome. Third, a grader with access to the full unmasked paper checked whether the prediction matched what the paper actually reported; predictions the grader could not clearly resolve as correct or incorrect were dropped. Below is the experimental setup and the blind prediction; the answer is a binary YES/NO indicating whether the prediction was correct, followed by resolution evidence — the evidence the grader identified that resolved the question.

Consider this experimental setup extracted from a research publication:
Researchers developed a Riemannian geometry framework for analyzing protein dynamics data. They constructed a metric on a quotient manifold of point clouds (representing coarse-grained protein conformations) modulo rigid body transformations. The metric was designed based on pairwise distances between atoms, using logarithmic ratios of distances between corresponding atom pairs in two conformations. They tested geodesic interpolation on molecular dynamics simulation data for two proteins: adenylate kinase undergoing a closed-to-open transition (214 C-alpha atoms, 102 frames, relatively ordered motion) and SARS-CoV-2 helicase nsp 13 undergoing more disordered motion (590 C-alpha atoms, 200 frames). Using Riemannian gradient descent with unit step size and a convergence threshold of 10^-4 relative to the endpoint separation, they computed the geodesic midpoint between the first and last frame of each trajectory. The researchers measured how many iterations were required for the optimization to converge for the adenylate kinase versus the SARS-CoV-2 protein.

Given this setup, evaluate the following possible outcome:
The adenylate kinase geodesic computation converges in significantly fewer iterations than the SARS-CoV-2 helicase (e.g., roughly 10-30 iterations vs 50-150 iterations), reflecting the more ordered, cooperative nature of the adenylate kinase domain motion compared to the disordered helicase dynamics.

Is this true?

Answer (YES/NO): NO